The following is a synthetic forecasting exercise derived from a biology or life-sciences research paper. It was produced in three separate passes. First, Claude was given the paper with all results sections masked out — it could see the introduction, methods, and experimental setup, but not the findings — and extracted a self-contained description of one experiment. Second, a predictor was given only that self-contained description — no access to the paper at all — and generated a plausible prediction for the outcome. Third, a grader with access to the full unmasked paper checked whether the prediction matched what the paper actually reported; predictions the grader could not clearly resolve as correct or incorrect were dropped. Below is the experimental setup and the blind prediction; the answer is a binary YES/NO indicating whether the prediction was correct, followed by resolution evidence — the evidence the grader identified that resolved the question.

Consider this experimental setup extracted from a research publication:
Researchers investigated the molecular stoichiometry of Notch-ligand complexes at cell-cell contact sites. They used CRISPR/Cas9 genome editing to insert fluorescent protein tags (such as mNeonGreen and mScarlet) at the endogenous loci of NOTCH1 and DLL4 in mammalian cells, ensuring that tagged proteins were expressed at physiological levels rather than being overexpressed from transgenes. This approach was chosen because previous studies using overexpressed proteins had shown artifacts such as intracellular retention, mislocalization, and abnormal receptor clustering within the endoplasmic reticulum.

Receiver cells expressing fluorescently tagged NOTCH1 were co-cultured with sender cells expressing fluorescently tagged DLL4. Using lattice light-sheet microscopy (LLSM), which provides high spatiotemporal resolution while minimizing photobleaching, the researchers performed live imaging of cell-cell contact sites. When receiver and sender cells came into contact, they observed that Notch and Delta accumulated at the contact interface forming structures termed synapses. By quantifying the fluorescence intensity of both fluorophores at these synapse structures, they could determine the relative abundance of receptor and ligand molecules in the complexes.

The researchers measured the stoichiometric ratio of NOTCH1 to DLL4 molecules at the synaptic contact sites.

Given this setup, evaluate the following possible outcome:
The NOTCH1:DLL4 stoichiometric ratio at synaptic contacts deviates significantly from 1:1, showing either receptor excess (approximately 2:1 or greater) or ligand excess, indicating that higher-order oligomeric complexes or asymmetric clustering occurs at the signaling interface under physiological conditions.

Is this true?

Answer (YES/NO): NO